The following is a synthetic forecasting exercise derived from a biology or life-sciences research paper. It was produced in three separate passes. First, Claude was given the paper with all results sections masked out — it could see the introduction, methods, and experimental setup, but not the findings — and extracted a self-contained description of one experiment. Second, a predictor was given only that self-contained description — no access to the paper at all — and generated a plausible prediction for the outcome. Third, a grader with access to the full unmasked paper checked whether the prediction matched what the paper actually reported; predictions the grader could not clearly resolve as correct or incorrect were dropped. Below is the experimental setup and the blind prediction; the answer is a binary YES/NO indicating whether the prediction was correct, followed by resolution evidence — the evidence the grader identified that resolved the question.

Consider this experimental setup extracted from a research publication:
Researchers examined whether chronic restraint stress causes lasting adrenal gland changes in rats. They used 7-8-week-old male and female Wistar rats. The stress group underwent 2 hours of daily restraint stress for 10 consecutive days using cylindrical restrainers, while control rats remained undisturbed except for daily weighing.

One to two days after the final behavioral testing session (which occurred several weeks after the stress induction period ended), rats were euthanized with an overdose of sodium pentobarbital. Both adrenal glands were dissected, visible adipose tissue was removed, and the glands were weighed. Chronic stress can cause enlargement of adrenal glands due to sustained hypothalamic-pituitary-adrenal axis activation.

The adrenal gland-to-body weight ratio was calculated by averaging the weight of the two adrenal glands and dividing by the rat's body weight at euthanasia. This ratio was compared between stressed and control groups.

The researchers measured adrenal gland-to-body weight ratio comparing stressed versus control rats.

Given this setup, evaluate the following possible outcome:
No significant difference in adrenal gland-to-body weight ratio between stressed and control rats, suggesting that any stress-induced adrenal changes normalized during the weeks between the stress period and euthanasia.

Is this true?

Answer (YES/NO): YES